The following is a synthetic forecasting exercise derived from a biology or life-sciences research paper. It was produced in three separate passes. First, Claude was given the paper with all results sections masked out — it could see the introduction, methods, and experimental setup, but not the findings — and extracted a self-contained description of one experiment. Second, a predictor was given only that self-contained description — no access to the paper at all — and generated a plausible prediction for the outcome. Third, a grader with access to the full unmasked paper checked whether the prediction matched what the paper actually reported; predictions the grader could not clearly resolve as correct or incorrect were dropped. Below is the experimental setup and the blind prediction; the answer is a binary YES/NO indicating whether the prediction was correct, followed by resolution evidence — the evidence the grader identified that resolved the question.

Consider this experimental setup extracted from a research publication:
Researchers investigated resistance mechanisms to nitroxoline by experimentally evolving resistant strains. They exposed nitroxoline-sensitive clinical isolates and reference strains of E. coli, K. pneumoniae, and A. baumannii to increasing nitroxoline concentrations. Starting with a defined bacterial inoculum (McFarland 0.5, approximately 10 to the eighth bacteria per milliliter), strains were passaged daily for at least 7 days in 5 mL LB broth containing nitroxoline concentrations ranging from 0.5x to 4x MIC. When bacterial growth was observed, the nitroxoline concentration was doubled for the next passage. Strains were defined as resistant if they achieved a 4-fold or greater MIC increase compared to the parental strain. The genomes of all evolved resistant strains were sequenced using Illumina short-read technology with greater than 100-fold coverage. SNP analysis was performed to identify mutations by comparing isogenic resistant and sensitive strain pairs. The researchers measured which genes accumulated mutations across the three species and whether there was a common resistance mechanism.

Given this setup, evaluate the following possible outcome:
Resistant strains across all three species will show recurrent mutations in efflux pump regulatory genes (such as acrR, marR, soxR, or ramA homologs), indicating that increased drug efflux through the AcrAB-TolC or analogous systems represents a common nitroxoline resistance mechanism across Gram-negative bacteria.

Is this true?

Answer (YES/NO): YES